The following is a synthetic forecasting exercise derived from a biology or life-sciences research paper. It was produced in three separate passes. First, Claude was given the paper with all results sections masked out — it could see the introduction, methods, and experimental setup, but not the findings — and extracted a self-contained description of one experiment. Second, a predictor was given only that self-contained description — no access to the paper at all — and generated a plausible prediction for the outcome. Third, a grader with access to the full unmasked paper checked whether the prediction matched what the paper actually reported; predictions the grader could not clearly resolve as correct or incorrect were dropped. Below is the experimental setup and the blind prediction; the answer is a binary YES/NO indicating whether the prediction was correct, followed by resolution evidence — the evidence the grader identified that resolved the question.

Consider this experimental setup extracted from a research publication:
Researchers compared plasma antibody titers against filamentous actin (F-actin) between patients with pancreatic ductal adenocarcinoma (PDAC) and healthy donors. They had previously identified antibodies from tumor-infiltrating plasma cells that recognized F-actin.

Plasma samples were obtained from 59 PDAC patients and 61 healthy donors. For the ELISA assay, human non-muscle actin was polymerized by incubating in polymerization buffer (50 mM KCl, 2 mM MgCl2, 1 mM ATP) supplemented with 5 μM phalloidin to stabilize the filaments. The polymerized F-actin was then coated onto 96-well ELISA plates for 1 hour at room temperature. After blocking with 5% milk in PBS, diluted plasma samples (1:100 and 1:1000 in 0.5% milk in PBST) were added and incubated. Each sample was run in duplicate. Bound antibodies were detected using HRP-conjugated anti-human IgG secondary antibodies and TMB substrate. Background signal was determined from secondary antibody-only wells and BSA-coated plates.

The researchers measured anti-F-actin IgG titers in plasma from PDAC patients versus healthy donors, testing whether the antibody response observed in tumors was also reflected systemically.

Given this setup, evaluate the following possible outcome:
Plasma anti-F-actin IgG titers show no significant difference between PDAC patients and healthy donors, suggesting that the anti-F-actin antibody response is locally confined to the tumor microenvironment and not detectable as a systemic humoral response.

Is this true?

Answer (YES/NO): NO